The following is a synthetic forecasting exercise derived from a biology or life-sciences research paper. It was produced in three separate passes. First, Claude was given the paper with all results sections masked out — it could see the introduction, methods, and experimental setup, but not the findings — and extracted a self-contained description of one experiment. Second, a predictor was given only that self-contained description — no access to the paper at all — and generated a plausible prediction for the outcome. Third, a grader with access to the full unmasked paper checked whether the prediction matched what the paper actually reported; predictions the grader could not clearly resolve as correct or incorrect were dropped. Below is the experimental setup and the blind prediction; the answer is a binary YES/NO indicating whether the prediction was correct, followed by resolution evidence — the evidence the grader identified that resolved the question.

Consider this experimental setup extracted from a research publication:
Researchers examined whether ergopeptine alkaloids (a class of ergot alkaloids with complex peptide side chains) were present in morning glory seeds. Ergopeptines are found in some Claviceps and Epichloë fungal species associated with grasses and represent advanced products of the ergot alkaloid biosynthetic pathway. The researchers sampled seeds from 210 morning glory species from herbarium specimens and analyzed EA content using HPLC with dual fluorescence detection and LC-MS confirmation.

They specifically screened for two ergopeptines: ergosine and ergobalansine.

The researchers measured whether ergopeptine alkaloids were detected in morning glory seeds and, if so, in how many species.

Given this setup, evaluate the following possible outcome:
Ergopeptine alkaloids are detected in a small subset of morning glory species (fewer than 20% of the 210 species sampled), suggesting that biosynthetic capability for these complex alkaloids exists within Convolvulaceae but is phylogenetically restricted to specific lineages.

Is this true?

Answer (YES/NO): YES